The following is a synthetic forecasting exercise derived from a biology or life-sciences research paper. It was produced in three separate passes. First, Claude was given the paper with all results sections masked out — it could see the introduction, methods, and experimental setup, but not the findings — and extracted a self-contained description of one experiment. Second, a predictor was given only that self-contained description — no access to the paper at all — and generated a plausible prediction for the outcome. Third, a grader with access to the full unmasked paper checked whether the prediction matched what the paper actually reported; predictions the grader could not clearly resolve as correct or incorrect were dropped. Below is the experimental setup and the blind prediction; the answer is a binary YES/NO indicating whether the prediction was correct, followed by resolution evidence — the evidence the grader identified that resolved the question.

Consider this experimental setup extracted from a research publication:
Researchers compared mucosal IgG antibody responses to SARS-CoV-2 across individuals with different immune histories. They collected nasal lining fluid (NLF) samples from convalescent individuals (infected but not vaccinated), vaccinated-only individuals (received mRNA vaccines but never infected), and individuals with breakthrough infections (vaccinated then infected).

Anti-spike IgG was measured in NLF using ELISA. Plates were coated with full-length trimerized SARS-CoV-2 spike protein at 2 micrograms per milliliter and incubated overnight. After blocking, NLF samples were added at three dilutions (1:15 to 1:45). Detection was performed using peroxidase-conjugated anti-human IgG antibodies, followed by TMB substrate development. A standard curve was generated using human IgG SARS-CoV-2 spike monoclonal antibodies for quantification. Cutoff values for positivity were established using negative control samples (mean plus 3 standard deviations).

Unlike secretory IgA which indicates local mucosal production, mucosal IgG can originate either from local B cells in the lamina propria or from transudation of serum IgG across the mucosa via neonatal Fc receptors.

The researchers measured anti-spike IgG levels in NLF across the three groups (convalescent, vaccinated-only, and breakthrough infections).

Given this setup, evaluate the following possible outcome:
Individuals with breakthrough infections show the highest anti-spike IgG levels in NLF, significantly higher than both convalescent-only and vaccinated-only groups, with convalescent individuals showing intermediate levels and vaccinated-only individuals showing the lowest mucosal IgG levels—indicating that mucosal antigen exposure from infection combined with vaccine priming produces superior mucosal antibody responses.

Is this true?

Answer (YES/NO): NO